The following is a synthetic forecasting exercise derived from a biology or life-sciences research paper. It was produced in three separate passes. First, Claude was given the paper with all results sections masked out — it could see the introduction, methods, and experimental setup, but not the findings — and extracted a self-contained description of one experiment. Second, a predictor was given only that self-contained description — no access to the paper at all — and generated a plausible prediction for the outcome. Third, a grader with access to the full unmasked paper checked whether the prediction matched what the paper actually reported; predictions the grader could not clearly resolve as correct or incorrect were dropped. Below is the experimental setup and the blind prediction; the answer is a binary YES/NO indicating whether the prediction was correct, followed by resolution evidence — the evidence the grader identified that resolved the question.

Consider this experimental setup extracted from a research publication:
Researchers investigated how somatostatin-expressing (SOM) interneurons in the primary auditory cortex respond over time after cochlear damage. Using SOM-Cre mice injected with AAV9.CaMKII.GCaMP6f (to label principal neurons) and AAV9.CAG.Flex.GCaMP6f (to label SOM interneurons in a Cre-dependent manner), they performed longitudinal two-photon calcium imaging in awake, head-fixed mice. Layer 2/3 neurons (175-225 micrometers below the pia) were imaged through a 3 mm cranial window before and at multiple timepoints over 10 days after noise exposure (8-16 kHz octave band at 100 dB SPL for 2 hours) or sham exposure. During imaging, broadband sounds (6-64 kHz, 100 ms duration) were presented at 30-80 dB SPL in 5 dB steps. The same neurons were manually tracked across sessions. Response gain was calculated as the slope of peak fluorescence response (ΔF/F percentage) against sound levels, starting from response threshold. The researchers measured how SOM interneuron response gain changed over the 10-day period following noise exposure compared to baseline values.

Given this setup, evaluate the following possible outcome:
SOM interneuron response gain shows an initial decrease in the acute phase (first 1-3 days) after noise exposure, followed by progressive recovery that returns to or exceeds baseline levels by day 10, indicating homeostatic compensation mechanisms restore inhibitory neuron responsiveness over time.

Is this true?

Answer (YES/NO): NO